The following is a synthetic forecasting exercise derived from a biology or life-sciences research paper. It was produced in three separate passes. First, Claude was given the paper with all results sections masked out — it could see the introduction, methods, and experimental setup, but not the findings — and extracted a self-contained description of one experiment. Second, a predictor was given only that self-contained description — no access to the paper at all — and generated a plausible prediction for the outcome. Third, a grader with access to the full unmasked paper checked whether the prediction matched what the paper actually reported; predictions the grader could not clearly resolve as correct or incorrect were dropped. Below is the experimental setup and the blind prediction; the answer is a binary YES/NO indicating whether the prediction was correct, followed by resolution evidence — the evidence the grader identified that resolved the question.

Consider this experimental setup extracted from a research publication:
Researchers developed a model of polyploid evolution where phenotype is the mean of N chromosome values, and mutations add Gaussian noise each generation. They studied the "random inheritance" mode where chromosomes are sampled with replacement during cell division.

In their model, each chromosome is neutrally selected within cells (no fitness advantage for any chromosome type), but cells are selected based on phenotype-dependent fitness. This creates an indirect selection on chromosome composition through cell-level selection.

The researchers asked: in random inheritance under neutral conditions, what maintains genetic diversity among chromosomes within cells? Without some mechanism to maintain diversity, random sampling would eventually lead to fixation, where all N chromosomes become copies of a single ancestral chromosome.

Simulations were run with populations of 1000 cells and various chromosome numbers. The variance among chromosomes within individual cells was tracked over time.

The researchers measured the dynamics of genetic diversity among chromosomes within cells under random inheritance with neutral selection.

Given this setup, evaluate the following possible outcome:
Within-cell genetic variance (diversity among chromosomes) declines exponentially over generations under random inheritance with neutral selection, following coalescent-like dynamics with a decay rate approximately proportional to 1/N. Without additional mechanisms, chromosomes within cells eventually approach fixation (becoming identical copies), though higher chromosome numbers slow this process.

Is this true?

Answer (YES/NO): NO